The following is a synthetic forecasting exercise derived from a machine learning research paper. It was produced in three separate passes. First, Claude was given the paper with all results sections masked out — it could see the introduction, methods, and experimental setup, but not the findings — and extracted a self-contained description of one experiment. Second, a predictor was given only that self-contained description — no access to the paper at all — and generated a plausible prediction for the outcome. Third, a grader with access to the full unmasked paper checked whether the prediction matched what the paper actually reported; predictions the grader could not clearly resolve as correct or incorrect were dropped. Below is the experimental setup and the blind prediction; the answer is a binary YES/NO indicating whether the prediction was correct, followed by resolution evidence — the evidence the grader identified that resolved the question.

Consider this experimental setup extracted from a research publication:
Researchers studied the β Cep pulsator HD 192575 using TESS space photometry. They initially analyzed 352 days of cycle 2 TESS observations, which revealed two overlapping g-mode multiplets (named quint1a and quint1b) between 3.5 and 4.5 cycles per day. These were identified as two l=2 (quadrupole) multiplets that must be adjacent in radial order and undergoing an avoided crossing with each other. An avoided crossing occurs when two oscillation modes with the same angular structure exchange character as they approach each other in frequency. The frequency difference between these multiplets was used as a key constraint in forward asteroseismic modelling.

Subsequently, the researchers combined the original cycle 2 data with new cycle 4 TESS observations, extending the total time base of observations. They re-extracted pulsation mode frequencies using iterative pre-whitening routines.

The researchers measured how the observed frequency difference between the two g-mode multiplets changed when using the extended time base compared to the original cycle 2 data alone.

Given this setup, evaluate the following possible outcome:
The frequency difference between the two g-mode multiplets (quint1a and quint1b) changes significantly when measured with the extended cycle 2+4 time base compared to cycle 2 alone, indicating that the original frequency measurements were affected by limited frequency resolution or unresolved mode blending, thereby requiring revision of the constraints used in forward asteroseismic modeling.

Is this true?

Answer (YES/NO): YES